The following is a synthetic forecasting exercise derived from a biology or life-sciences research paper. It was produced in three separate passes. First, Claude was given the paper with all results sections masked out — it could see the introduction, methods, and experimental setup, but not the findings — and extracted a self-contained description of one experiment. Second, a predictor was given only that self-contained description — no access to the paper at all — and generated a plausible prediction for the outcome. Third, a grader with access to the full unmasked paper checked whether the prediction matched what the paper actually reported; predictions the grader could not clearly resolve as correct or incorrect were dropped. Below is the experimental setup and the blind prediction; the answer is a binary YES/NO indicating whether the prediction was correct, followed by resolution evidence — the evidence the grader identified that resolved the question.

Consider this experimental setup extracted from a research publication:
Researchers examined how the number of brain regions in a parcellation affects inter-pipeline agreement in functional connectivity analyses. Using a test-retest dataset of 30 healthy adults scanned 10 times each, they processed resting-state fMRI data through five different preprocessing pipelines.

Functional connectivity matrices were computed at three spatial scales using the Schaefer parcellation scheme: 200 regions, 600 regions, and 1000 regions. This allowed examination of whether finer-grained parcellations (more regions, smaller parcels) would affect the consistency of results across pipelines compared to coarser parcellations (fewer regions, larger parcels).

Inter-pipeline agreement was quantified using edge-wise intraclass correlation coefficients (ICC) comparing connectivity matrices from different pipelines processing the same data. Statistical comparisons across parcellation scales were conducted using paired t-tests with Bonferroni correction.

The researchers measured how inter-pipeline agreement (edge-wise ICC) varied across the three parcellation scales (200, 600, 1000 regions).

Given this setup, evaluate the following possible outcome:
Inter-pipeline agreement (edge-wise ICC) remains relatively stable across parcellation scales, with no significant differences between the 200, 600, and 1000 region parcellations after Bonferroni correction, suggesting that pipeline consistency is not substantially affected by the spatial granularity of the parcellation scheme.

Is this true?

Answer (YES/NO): NO